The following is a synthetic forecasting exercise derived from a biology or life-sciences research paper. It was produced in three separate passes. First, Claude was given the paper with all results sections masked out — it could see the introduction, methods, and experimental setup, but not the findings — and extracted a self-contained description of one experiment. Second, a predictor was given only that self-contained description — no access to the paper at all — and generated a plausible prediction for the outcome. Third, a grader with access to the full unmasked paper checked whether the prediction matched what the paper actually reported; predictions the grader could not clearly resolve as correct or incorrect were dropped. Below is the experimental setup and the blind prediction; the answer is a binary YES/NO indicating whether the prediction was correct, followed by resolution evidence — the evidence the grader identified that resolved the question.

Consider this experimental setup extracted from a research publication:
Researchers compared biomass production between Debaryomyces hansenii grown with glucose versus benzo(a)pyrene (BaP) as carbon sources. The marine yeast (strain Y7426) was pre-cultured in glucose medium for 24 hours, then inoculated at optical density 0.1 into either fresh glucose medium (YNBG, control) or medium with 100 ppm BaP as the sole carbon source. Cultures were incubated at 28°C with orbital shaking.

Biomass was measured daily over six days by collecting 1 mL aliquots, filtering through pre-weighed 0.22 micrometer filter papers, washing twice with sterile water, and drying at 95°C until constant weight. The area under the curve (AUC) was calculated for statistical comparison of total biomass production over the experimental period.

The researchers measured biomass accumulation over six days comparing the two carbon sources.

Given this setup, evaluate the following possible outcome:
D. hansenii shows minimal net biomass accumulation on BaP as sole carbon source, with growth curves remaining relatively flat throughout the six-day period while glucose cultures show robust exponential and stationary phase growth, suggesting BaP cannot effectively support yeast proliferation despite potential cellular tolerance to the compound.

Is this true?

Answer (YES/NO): NO